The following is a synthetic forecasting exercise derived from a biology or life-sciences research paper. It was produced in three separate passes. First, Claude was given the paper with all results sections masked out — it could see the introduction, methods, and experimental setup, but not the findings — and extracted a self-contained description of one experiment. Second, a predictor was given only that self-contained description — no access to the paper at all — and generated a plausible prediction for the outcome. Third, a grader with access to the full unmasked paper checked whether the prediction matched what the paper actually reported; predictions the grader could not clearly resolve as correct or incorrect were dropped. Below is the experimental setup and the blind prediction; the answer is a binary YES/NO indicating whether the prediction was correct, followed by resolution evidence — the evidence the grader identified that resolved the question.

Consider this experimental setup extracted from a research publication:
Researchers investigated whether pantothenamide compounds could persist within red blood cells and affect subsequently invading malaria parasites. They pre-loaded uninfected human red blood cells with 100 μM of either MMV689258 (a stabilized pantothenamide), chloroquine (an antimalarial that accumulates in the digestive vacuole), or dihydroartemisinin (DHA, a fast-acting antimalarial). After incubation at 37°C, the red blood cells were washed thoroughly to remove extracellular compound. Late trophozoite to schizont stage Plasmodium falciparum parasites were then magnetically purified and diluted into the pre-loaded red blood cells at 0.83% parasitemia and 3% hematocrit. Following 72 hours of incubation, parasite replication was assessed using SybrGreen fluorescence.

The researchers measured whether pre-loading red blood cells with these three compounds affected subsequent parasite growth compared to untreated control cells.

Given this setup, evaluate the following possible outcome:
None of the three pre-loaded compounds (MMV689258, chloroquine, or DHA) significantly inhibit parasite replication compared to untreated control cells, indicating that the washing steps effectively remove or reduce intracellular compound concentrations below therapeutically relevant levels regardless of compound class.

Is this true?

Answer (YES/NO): NO